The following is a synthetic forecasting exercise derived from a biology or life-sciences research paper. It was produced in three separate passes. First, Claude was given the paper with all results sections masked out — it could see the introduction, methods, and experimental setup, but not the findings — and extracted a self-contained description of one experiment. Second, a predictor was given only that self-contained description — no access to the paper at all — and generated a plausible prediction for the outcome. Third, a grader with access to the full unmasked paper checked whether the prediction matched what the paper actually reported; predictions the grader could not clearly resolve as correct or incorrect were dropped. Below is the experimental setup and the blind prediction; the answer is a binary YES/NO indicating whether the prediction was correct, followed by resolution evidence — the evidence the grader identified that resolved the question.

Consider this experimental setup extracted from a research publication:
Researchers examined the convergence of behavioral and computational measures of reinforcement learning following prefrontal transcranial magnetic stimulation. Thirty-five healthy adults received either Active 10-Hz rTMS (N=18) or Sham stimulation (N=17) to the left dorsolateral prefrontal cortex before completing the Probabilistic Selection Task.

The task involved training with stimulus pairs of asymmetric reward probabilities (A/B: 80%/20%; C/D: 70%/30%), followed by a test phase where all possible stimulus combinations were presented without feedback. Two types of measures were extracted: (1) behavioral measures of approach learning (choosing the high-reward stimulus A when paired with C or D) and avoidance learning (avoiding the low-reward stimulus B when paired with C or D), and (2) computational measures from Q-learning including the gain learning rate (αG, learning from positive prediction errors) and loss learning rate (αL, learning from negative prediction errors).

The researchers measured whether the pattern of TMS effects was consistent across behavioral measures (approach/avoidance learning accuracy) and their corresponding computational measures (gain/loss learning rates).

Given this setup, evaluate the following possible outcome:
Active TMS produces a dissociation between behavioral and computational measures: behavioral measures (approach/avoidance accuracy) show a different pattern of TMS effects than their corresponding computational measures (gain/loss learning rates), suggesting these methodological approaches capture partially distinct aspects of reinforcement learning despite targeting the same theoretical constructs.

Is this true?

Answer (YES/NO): YES